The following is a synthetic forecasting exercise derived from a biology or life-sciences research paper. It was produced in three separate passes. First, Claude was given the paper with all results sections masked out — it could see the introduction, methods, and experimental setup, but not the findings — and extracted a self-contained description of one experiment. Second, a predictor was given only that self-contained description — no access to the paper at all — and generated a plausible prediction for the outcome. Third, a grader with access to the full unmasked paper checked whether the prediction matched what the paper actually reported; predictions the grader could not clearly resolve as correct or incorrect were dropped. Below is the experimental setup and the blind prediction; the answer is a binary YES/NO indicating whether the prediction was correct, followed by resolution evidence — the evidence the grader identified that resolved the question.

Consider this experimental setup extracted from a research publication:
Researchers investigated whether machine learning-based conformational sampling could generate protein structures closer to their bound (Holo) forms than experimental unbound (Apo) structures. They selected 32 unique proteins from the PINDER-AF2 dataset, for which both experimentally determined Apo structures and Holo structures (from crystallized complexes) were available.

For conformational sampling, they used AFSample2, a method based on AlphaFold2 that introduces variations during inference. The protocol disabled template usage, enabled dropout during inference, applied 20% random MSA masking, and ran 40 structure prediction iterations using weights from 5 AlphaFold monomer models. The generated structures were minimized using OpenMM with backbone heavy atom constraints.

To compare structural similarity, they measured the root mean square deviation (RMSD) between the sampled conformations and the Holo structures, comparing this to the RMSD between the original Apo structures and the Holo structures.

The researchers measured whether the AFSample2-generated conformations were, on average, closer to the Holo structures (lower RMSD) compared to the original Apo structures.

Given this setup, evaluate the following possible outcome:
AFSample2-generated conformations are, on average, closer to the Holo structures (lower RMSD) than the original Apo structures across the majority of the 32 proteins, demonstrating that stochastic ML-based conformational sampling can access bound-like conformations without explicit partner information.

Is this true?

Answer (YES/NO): NO